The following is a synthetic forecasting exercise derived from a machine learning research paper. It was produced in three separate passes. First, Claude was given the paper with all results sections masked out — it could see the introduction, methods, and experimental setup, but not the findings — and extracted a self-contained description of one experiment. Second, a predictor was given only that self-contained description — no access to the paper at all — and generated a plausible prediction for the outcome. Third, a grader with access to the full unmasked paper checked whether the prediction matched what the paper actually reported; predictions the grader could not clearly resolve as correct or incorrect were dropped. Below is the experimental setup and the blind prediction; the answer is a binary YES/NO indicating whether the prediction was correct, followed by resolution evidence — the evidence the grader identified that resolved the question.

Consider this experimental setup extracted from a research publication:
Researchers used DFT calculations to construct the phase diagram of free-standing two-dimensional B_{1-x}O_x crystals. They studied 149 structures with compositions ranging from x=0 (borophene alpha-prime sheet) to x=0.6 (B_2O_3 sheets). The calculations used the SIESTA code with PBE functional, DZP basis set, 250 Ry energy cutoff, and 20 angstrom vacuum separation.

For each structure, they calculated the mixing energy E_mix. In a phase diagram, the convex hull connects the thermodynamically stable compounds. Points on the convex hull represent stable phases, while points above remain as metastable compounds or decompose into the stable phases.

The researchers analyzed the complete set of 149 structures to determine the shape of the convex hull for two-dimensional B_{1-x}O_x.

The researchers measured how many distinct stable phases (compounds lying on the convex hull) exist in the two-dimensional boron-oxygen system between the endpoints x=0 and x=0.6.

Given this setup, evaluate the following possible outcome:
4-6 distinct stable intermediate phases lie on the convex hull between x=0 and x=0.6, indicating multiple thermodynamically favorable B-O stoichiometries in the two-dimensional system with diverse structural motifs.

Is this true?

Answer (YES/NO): NO